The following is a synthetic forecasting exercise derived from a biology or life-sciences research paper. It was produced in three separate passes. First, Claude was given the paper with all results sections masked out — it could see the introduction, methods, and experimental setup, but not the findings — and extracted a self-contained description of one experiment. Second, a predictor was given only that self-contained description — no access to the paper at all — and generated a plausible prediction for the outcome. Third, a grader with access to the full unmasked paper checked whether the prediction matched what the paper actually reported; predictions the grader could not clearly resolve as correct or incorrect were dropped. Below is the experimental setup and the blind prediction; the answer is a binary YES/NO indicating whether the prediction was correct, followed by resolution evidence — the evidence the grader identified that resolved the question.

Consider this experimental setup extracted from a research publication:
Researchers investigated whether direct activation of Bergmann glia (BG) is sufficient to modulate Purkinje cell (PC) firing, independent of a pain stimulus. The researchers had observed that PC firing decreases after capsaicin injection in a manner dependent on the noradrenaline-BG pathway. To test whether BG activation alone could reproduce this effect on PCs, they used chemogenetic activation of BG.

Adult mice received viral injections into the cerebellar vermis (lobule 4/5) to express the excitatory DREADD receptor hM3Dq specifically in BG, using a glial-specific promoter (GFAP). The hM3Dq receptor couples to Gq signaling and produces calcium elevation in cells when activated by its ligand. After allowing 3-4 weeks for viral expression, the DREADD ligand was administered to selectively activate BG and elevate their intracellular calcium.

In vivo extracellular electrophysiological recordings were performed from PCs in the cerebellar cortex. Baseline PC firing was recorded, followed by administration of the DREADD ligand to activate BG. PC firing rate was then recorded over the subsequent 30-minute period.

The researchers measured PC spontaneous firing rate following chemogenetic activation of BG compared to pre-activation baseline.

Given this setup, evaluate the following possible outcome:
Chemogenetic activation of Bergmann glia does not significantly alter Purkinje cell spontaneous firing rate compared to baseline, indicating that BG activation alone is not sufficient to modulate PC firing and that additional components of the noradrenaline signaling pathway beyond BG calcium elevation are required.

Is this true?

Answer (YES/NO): NO